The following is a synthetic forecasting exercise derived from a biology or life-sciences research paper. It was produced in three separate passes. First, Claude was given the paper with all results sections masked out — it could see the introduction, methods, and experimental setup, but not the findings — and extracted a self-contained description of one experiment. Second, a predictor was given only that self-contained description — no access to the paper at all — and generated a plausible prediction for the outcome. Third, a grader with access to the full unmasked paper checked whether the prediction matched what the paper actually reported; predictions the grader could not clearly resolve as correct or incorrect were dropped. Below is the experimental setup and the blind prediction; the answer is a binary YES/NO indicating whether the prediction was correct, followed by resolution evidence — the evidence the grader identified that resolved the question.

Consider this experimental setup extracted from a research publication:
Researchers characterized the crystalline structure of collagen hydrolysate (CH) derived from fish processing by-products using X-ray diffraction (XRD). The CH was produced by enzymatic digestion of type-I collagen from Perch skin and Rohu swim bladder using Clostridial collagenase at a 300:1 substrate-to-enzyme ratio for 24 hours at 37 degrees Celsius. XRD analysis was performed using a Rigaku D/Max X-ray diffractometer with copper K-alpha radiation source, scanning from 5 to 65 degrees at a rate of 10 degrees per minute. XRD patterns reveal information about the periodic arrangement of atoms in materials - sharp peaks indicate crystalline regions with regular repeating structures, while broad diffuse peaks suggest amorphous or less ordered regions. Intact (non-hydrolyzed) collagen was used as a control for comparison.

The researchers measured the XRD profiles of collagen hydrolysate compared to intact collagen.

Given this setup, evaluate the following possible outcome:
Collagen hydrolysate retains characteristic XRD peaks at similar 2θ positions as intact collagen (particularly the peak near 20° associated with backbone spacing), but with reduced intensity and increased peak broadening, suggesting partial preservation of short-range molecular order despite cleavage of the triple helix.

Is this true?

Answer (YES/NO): NO